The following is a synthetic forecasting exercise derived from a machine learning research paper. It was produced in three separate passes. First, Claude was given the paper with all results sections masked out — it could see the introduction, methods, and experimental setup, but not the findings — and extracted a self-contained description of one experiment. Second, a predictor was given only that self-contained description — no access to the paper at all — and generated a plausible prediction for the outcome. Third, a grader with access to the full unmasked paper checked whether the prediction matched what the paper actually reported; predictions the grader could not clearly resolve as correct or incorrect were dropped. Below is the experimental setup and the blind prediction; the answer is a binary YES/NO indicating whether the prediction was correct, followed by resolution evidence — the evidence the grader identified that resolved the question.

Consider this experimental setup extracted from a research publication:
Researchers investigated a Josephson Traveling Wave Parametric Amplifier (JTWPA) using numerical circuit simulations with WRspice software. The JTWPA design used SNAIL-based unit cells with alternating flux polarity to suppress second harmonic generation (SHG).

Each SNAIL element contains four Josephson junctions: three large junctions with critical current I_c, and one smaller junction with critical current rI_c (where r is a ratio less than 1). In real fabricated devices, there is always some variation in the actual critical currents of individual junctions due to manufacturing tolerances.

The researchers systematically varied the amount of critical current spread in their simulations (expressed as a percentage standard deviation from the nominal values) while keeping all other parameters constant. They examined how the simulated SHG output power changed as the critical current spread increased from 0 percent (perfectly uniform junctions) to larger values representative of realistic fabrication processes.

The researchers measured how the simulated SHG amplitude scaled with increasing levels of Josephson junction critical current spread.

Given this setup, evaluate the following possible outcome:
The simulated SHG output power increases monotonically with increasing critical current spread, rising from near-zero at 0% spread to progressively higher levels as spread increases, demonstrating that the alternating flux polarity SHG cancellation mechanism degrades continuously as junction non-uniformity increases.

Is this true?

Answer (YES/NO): YES